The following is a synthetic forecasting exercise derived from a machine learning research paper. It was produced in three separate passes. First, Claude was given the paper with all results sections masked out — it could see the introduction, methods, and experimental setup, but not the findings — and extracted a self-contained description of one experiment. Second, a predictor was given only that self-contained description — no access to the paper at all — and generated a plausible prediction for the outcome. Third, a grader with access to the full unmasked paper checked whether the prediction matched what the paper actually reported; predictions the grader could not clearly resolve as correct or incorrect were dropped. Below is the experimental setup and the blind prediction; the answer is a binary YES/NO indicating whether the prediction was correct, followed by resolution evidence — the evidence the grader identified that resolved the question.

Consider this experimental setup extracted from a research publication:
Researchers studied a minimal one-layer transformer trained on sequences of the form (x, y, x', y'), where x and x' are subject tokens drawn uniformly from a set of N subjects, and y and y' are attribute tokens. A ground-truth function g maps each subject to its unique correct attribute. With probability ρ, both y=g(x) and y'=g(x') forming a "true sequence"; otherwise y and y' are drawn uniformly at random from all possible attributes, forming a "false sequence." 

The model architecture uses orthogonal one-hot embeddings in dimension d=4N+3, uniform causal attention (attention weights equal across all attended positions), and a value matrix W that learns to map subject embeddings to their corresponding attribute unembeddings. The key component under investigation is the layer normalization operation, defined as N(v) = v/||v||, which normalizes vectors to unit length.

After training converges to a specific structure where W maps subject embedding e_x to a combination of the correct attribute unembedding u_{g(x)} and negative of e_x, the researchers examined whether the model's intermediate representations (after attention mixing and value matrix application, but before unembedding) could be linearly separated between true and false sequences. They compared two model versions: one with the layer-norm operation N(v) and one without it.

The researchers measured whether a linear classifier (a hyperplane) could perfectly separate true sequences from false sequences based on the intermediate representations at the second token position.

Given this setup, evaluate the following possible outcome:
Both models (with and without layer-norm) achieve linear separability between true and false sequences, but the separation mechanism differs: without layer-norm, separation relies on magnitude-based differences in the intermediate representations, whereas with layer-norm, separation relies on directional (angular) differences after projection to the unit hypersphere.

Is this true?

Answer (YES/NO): NO